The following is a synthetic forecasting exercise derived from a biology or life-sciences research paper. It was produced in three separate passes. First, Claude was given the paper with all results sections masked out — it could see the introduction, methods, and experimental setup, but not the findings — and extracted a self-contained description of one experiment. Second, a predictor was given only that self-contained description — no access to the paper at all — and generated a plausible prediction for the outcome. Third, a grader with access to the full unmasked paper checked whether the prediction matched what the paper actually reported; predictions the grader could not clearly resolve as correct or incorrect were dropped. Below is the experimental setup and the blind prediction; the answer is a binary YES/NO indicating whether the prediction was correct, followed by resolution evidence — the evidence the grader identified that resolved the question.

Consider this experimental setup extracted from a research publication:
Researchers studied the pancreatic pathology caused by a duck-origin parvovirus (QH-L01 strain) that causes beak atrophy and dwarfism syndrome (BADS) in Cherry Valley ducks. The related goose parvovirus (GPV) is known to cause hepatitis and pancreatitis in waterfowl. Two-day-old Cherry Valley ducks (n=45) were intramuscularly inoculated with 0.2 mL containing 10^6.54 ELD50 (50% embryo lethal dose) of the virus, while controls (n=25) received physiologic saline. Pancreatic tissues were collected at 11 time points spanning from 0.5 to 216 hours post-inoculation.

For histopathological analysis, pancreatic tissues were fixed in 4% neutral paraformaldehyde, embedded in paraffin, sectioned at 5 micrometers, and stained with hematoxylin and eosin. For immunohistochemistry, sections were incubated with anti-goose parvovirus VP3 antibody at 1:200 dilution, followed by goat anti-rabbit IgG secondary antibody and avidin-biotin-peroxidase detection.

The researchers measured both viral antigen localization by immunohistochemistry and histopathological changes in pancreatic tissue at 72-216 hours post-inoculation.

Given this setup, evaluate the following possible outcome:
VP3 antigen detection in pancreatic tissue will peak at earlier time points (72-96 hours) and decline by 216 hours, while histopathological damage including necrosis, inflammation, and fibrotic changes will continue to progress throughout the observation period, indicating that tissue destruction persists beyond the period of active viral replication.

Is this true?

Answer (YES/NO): NO